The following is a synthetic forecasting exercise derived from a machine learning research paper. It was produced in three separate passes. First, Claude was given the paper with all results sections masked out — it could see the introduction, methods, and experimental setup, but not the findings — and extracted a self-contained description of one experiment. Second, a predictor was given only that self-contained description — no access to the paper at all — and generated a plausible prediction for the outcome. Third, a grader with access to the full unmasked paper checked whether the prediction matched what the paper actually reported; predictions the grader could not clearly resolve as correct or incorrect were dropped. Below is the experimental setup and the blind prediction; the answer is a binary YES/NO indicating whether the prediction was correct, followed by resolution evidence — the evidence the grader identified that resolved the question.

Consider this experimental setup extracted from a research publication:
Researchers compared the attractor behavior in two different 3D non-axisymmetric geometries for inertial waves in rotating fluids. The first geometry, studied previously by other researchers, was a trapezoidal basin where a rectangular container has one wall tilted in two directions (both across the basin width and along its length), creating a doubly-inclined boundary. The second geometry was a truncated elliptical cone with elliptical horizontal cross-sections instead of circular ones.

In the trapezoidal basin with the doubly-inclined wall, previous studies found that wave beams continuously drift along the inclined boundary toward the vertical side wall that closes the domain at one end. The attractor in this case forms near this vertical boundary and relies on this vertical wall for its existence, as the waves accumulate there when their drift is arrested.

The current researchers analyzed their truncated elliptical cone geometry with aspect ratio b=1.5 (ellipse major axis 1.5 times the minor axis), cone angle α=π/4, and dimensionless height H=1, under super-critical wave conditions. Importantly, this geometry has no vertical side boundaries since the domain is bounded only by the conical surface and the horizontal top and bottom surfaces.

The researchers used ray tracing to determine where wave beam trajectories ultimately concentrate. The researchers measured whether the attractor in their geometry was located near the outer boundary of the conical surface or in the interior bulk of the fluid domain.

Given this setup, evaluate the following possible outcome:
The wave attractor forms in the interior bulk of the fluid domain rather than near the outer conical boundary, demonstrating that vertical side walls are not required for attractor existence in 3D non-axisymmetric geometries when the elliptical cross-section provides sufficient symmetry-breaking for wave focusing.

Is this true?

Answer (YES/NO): YES